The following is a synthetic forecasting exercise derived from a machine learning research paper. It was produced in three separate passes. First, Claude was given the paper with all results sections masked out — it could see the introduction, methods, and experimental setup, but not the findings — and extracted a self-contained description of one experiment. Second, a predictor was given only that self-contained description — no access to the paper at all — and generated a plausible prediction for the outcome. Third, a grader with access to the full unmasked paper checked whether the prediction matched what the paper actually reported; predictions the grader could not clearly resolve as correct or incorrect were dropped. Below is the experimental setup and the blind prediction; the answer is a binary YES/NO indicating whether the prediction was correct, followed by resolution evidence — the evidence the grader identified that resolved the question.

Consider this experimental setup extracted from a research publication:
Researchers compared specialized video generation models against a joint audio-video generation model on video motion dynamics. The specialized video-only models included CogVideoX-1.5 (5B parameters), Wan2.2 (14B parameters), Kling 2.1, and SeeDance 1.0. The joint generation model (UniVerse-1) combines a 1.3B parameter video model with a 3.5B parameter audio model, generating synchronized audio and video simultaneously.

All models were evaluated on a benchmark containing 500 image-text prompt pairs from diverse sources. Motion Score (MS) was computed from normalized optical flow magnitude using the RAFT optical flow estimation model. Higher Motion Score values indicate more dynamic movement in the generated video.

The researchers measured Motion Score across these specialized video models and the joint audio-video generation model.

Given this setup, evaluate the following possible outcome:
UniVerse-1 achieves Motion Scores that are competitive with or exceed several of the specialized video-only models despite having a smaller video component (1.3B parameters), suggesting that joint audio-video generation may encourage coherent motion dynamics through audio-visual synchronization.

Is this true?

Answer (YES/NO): NO